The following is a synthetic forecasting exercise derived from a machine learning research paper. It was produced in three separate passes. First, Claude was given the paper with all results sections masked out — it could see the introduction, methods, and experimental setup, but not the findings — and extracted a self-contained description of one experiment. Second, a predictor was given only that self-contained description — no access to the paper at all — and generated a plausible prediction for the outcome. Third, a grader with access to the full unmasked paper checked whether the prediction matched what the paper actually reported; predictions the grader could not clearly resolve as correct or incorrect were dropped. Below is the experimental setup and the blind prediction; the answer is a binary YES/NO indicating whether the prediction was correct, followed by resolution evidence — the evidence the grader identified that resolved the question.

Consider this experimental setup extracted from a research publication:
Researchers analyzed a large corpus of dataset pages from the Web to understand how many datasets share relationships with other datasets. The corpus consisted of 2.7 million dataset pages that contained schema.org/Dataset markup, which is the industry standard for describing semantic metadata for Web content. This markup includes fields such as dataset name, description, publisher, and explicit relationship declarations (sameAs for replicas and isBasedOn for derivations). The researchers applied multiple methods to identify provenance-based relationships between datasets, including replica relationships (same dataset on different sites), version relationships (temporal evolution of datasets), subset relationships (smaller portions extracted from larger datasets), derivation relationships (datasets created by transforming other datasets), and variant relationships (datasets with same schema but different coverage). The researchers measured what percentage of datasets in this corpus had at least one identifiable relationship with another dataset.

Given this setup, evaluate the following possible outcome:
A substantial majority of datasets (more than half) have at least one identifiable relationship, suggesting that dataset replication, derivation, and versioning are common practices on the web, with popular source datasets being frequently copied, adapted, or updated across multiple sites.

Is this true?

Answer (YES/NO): NO